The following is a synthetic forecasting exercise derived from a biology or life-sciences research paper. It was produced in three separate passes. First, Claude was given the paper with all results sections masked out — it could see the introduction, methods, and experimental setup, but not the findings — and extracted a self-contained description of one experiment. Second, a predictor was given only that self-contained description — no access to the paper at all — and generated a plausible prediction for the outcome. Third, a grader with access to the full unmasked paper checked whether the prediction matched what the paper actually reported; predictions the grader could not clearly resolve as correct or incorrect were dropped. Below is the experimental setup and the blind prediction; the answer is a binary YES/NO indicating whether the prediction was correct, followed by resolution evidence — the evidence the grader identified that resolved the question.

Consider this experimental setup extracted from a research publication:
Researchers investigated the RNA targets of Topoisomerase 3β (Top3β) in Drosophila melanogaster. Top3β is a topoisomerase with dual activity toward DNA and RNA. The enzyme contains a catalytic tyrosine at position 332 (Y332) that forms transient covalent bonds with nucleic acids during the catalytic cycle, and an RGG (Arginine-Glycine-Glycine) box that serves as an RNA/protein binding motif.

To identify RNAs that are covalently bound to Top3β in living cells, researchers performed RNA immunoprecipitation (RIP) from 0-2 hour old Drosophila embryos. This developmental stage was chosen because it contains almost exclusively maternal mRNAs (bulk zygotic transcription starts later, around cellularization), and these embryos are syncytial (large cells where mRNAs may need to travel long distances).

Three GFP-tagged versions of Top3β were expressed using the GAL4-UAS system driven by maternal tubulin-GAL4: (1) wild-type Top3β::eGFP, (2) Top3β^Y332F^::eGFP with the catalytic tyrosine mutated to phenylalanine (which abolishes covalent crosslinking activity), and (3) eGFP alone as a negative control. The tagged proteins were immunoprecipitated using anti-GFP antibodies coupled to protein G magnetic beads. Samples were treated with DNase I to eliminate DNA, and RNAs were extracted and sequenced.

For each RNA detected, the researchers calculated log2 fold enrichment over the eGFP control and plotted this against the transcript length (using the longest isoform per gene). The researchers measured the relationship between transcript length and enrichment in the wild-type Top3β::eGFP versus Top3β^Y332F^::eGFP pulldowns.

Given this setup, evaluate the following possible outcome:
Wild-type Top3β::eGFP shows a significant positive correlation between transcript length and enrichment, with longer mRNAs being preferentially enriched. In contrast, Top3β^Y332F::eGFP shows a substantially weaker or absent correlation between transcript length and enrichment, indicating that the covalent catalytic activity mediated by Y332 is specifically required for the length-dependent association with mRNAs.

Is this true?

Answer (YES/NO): YES